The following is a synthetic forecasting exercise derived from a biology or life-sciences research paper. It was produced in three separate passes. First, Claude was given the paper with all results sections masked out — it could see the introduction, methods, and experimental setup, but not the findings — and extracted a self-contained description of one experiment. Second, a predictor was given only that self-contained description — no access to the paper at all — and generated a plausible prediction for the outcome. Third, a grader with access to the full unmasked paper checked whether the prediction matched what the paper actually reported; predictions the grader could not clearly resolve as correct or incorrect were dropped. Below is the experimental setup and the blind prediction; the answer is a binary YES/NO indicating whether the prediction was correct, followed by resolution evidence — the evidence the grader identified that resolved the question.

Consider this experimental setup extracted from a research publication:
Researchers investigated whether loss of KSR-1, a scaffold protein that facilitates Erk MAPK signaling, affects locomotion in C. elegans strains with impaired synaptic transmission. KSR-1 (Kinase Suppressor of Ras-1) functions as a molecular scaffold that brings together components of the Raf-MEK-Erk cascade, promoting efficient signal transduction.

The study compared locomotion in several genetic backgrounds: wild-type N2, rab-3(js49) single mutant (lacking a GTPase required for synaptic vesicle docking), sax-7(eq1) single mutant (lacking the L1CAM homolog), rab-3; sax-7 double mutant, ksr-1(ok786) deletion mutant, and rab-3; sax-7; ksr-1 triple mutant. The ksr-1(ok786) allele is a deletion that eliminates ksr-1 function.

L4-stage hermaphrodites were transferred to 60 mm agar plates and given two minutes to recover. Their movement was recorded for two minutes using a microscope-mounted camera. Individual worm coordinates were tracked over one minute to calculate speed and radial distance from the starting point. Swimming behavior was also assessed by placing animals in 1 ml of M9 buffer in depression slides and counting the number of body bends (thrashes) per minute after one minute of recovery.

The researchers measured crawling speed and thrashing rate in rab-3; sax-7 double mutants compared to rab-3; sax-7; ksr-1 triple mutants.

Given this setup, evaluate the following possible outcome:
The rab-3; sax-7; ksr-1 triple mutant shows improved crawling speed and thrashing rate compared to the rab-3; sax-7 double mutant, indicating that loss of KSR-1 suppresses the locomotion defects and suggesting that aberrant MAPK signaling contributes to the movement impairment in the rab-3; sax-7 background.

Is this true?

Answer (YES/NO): YES